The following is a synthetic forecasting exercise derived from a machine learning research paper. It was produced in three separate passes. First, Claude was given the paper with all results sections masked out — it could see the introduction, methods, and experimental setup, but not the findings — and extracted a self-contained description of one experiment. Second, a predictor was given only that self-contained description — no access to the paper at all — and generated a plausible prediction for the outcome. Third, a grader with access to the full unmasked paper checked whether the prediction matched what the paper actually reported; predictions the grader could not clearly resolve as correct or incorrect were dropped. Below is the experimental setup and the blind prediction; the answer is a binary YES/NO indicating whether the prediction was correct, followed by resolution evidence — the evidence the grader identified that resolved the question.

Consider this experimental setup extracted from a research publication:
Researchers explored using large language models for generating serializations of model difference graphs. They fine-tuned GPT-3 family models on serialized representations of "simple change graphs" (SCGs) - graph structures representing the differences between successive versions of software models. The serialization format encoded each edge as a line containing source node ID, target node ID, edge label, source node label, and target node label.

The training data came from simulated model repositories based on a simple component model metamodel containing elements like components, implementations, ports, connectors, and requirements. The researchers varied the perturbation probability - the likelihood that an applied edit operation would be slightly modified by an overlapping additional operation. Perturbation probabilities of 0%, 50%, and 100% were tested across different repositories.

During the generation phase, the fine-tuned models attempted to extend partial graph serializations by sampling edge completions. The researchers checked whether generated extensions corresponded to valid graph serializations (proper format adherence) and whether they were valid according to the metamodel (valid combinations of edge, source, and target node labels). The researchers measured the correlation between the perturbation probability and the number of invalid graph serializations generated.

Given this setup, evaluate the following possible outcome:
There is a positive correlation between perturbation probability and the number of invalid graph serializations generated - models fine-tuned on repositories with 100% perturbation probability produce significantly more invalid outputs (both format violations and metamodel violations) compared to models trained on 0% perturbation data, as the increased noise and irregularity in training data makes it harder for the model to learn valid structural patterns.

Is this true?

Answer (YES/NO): YES